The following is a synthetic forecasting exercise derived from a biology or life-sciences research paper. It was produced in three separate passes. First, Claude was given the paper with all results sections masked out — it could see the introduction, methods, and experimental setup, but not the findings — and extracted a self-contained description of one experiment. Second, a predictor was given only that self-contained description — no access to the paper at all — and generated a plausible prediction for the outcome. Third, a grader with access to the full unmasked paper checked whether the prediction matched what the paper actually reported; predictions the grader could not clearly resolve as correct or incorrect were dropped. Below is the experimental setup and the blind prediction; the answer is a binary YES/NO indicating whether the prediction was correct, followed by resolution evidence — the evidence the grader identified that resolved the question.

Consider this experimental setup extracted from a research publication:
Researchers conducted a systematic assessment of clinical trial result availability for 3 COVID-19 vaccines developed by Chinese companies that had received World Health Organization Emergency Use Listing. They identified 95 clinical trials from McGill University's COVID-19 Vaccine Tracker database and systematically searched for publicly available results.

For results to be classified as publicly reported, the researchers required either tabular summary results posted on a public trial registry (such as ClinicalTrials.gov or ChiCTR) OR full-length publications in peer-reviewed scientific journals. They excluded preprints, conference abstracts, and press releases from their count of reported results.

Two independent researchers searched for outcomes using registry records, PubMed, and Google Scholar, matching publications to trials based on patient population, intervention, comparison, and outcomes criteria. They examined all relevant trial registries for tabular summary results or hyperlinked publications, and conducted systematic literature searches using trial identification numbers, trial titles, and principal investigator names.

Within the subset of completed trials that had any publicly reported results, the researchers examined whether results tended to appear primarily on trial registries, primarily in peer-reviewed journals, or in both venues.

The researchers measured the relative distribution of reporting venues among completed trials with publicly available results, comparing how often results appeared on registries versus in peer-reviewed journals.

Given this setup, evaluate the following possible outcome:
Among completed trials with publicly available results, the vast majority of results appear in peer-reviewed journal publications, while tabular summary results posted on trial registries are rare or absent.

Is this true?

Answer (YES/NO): YES